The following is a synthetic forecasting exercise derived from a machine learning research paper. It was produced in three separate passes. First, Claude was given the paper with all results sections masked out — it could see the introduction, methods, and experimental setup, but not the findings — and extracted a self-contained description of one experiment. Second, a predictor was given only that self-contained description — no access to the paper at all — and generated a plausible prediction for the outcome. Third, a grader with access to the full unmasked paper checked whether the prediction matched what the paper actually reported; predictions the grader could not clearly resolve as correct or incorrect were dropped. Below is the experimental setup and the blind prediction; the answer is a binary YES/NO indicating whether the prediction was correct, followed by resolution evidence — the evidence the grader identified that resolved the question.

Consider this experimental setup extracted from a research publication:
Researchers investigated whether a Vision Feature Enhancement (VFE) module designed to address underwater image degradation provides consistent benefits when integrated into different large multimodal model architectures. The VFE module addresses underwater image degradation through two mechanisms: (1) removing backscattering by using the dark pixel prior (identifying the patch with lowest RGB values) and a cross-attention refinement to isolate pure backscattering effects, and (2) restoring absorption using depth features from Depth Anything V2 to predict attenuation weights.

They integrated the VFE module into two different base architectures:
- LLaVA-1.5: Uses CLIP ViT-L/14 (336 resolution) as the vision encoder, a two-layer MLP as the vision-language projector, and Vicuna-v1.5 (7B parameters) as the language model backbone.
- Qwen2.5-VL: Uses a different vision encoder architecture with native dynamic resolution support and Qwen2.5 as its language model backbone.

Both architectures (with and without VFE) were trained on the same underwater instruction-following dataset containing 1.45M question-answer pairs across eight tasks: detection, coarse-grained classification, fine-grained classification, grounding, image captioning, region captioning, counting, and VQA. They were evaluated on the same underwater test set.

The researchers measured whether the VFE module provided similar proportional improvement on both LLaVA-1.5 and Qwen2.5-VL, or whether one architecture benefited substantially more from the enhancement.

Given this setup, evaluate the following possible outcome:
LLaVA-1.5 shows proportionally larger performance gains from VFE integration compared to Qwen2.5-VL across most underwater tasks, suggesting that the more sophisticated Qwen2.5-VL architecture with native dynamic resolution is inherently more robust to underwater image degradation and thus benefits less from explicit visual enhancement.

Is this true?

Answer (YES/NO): YES